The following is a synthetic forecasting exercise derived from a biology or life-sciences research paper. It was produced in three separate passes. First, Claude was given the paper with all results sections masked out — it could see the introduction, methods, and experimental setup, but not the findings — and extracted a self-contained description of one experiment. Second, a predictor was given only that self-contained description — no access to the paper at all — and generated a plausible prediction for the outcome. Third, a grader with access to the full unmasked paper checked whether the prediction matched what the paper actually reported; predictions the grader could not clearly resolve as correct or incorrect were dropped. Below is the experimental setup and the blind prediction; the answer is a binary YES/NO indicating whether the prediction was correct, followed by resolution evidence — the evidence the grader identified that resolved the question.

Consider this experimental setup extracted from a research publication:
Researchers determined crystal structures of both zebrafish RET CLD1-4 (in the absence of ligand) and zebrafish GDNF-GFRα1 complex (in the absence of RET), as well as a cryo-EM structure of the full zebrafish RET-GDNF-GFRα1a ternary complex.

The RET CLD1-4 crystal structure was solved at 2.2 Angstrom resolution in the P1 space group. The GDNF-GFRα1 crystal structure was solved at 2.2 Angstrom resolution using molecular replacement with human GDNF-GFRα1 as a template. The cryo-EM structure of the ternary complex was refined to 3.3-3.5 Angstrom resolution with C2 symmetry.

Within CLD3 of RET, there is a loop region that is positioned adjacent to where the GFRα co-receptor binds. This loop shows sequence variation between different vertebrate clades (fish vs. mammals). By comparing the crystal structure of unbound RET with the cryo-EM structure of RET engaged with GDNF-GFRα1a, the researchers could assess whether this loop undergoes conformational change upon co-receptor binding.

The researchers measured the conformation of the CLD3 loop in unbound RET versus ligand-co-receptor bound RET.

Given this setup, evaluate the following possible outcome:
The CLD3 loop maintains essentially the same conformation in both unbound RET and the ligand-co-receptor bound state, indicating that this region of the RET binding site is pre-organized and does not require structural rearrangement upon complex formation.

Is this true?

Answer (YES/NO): NO